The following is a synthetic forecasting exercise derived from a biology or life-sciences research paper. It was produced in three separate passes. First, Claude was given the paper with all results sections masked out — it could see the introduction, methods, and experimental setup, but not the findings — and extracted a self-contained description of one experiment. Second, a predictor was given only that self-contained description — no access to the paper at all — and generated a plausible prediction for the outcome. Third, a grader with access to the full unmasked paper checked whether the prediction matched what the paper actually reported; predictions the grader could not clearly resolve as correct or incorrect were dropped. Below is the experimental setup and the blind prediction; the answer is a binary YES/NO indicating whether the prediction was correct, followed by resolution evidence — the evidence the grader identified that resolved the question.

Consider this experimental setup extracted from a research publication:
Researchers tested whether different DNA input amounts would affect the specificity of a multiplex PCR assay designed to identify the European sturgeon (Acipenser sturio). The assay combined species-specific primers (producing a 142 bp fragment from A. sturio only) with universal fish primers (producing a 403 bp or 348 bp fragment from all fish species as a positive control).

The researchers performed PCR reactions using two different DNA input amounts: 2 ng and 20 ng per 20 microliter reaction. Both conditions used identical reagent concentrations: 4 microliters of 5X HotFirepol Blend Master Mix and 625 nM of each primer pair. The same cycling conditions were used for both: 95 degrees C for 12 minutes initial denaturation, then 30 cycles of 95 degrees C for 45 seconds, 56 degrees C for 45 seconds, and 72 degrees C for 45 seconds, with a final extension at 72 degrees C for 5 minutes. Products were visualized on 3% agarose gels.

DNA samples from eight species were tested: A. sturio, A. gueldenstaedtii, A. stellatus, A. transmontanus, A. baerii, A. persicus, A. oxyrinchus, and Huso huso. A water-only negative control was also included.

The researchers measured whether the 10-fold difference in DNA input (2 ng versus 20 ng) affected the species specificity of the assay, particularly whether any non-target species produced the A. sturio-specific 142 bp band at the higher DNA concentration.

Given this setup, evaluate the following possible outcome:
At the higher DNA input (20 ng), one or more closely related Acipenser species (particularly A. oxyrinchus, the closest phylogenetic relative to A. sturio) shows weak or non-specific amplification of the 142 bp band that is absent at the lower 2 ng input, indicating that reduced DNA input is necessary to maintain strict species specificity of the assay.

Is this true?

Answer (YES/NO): NO